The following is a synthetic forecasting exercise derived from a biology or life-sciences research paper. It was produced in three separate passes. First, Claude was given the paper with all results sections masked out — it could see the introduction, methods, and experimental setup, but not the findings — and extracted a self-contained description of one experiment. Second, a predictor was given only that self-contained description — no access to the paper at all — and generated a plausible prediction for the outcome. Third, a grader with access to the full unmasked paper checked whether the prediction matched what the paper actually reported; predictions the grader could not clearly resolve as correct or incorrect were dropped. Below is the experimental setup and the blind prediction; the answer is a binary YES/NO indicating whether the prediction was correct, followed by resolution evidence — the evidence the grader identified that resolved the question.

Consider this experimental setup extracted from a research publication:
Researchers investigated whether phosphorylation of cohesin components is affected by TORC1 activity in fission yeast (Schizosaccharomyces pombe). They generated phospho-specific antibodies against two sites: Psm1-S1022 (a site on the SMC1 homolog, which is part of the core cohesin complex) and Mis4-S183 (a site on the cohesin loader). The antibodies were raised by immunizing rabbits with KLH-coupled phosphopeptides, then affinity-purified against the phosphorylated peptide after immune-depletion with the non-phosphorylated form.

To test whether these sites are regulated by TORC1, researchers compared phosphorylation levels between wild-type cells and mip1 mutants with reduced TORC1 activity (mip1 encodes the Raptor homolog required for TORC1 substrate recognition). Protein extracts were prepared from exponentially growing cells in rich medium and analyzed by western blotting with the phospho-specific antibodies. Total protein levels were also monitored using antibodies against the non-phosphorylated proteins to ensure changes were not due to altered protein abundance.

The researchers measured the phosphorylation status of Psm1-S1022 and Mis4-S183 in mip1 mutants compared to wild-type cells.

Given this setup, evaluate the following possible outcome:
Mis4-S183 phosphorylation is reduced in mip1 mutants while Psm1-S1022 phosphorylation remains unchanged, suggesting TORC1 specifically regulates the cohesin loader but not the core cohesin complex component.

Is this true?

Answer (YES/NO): NO